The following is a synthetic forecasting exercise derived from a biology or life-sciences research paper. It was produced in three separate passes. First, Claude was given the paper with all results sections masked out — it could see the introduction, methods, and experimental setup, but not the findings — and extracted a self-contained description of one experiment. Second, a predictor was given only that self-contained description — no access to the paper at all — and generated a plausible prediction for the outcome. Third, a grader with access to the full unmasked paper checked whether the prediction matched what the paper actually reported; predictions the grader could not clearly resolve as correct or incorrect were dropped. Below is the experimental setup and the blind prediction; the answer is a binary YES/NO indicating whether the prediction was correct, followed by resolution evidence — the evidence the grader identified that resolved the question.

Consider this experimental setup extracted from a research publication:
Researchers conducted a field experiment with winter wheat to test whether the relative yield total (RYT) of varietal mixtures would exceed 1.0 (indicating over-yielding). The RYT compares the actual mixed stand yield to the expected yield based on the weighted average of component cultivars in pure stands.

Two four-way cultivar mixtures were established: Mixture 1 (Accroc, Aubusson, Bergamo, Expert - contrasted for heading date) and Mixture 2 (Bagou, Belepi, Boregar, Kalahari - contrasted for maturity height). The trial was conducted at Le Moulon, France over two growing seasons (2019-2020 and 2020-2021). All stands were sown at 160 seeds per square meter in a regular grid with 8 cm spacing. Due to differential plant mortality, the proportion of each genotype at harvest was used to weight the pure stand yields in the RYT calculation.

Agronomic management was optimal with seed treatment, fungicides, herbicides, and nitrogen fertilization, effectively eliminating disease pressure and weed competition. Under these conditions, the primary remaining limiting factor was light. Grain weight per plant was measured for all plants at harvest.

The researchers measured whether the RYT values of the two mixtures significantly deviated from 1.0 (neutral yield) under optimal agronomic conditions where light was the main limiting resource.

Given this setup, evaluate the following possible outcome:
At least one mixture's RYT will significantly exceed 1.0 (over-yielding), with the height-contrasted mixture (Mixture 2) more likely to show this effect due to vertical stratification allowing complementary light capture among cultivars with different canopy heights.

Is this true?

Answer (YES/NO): NO